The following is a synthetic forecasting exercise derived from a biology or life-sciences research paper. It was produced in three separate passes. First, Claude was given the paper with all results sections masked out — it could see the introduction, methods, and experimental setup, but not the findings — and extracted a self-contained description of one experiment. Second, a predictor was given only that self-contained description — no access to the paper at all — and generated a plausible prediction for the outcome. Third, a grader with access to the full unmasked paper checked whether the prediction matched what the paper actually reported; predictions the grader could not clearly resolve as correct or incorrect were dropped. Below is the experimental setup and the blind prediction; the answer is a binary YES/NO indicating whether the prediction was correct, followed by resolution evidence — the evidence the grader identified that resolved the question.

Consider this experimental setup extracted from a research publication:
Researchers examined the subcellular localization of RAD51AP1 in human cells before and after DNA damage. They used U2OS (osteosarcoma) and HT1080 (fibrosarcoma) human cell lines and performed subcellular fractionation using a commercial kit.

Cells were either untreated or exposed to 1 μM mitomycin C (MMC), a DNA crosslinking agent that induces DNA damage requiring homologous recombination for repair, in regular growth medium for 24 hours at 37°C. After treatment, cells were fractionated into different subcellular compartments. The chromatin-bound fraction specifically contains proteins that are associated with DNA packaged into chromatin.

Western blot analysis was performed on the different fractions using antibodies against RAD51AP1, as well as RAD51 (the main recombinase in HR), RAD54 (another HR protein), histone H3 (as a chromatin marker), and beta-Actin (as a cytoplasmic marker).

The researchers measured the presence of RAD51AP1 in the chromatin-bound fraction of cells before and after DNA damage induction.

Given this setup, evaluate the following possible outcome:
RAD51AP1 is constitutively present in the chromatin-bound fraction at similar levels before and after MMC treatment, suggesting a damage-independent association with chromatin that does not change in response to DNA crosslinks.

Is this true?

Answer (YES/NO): NO